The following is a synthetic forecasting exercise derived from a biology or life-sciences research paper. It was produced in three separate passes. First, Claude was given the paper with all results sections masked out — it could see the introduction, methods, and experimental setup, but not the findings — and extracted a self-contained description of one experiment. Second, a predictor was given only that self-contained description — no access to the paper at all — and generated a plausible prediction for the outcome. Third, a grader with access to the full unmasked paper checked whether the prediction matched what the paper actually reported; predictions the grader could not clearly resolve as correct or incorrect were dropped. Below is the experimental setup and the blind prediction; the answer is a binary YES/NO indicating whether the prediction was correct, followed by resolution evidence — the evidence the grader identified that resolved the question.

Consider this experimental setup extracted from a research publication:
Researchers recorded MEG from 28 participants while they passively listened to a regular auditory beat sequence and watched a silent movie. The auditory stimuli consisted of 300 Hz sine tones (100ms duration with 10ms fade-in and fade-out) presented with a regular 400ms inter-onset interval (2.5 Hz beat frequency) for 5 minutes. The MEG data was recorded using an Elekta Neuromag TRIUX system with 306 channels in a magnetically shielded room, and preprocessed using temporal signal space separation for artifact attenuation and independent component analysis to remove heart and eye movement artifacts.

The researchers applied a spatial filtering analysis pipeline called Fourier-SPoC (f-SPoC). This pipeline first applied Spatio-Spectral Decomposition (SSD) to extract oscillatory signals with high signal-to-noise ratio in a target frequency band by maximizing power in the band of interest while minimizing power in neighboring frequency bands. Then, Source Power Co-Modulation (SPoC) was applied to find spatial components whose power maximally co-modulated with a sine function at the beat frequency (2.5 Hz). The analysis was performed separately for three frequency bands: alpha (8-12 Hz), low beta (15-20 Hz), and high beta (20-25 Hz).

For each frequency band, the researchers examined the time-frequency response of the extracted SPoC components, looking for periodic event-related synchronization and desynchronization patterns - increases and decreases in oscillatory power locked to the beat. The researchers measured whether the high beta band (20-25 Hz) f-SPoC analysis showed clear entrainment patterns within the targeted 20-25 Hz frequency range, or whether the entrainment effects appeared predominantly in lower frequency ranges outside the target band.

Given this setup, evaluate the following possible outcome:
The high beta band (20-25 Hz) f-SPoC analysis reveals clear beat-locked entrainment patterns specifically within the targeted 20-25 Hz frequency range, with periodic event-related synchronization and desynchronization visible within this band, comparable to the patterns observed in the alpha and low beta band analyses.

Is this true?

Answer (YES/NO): NO